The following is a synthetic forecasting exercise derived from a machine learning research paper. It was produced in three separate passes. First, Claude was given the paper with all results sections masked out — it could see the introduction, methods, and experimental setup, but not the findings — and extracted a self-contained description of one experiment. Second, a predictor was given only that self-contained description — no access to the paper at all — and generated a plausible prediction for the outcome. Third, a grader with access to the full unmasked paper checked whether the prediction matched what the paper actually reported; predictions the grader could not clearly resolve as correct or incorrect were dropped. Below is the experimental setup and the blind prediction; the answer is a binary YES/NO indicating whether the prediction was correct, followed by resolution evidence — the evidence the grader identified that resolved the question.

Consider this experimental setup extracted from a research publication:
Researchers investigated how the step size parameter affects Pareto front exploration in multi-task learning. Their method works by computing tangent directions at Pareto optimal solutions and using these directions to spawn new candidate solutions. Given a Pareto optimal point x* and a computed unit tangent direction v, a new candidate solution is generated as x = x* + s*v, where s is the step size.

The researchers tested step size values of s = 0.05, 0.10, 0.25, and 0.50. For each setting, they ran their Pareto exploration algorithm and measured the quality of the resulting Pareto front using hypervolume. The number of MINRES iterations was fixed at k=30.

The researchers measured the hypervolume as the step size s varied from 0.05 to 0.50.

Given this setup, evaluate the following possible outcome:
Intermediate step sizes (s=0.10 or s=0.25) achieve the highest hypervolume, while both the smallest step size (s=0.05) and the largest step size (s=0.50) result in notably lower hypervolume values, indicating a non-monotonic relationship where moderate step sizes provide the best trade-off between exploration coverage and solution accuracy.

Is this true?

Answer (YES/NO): NO